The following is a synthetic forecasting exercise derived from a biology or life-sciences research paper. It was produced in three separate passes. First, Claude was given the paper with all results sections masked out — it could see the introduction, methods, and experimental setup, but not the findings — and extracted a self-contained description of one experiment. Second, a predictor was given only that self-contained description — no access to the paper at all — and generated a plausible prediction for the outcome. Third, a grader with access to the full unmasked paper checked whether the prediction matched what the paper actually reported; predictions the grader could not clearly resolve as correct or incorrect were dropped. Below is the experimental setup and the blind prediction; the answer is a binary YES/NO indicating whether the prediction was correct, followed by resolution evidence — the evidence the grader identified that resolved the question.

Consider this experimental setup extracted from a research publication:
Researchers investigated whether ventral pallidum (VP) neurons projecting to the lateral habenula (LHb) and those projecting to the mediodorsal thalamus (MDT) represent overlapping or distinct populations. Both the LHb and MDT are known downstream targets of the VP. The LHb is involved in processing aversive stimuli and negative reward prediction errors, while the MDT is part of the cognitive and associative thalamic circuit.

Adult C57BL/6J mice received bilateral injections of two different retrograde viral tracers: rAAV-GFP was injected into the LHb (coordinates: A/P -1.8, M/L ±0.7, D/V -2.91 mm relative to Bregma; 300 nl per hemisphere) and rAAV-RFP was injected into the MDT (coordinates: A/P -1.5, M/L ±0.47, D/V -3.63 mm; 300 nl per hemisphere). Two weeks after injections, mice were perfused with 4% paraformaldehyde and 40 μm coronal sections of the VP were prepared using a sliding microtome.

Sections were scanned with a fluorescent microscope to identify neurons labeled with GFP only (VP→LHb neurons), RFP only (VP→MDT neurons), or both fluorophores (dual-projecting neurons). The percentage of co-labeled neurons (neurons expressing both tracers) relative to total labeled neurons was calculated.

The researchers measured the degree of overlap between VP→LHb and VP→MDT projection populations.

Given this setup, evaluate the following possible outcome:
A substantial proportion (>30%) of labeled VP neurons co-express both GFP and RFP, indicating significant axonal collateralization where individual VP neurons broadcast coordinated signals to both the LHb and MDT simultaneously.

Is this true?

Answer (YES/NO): NO